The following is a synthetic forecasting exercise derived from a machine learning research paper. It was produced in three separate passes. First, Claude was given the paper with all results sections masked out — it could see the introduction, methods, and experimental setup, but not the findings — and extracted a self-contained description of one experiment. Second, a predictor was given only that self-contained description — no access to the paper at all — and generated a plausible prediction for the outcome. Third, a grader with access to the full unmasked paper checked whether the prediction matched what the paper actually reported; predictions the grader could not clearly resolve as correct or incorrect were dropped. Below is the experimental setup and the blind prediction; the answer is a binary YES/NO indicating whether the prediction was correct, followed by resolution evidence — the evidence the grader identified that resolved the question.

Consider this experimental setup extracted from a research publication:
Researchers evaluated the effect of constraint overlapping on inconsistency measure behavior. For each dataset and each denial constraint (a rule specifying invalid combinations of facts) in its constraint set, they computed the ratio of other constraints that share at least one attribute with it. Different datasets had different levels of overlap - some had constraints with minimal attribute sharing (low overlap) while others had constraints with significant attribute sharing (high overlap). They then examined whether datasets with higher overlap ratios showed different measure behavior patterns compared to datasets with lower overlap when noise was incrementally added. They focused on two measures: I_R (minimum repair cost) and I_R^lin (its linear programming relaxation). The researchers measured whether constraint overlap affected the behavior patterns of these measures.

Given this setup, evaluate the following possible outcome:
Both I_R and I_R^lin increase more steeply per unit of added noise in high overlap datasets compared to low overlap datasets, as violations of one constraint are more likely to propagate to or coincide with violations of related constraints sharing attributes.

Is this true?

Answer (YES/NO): NO